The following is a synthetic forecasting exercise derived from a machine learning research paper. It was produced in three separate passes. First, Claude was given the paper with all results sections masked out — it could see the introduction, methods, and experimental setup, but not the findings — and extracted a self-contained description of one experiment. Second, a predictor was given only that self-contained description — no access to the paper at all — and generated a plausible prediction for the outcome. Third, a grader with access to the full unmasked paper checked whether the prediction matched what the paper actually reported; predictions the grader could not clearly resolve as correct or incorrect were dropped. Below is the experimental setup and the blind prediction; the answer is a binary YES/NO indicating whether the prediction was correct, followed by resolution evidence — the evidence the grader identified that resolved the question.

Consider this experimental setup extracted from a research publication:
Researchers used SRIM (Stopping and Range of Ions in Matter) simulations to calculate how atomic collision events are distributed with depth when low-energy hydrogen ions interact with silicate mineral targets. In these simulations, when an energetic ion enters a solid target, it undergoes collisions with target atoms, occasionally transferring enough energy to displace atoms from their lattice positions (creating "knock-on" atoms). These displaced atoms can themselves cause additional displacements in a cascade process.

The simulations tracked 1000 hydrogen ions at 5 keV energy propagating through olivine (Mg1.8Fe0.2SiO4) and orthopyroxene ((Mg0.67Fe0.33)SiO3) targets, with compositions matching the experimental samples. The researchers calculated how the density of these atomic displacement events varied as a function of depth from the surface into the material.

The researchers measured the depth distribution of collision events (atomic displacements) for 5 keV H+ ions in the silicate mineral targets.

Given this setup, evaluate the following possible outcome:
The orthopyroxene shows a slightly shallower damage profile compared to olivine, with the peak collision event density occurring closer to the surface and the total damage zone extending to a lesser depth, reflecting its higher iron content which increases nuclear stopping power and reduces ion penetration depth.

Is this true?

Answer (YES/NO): NO